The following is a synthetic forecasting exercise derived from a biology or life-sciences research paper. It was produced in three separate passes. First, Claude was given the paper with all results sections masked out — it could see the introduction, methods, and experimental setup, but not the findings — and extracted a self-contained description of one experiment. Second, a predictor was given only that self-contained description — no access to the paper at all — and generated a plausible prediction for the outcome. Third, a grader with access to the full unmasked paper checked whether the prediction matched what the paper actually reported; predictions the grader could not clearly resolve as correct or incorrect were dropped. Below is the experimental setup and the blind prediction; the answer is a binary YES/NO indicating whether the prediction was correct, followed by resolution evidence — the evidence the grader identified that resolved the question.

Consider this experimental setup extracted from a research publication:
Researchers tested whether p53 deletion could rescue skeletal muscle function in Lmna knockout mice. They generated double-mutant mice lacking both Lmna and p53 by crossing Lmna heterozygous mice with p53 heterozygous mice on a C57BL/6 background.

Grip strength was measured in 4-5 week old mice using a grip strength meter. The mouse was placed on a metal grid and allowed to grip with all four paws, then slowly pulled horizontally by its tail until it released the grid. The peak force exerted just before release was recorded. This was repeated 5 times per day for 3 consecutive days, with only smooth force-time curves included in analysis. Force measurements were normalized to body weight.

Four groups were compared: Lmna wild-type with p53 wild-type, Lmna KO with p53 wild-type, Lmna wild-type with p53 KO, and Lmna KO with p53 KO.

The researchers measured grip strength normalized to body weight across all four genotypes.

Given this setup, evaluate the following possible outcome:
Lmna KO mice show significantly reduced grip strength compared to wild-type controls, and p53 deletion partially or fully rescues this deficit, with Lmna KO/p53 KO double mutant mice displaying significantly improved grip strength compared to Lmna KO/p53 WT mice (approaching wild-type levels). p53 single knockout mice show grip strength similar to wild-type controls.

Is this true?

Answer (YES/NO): NO